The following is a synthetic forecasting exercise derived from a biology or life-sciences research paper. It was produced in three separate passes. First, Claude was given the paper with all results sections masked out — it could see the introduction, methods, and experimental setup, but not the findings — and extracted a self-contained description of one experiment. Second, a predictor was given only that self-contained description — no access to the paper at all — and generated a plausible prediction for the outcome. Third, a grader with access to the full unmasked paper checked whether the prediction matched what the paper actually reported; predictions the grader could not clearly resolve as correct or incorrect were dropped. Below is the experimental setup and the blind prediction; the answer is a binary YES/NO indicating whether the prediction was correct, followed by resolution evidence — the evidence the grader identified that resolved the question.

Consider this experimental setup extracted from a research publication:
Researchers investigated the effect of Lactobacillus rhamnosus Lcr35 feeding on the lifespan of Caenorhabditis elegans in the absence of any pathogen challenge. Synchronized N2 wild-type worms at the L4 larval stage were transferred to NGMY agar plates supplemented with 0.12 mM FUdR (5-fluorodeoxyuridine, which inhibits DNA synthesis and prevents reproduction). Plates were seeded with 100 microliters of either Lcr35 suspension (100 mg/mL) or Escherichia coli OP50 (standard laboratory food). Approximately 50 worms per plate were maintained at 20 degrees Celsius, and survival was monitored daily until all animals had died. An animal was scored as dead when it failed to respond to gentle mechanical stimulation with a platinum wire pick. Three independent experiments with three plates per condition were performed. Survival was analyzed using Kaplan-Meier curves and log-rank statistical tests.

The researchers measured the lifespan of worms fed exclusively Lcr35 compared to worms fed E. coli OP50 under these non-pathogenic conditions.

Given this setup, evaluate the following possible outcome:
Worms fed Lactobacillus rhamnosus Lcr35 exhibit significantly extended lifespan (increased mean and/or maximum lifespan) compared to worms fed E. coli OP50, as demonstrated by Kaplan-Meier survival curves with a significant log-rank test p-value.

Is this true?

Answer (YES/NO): YES